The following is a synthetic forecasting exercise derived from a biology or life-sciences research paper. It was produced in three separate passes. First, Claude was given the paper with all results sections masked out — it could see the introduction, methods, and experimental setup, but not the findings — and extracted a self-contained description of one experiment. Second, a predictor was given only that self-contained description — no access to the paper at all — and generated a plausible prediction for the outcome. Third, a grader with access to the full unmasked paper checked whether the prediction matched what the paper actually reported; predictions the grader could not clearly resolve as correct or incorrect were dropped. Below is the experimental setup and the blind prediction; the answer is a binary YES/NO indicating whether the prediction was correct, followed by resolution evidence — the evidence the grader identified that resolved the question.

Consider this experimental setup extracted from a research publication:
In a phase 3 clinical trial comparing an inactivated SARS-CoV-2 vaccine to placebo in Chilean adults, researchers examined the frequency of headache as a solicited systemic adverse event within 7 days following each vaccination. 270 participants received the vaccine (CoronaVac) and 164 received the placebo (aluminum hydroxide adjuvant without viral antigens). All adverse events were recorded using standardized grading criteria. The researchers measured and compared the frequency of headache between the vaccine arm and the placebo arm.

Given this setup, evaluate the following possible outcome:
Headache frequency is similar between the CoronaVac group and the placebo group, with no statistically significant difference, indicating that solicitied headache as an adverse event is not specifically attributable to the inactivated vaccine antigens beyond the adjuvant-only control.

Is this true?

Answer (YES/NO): YES